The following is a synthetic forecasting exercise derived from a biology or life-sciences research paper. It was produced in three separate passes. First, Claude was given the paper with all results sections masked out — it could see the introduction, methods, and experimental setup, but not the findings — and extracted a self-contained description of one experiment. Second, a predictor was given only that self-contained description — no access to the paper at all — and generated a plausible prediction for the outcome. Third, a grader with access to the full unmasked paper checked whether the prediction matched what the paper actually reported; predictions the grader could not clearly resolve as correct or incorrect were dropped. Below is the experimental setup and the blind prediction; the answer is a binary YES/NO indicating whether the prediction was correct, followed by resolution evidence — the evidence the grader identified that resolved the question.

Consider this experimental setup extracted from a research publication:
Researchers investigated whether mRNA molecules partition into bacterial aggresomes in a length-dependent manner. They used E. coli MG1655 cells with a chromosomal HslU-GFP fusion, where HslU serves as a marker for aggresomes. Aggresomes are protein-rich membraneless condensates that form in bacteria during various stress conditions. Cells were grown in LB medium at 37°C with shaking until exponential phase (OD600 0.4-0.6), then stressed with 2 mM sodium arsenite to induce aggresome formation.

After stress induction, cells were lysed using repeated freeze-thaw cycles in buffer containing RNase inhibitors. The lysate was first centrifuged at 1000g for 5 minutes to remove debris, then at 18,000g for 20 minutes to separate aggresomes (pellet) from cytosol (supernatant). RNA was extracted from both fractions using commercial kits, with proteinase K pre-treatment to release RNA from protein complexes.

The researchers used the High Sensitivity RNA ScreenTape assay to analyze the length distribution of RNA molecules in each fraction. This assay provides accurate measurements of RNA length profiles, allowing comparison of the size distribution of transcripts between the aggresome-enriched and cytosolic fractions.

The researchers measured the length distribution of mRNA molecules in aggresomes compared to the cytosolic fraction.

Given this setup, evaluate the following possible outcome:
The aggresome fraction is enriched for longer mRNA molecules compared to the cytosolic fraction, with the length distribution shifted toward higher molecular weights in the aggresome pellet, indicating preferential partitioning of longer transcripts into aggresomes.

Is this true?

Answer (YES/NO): YES